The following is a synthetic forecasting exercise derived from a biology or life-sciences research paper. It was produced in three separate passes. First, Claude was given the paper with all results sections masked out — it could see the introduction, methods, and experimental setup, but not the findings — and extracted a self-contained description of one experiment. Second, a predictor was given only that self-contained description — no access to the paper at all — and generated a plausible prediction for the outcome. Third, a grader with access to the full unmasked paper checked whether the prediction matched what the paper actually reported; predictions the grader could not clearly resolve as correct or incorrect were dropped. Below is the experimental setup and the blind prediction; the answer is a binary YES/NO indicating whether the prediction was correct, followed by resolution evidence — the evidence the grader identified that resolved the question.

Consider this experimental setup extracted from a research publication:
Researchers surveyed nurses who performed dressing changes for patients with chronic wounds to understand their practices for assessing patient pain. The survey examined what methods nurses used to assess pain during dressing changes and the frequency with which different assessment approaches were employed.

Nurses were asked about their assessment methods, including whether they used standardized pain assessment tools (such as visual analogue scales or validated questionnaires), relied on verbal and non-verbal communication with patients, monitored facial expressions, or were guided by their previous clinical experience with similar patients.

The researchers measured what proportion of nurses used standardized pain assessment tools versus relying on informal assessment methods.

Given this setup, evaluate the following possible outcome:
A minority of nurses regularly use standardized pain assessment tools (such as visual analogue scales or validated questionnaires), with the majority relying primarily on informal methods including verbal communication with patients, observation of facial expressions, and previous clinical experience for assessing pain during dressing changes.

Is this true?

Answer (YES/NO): YES